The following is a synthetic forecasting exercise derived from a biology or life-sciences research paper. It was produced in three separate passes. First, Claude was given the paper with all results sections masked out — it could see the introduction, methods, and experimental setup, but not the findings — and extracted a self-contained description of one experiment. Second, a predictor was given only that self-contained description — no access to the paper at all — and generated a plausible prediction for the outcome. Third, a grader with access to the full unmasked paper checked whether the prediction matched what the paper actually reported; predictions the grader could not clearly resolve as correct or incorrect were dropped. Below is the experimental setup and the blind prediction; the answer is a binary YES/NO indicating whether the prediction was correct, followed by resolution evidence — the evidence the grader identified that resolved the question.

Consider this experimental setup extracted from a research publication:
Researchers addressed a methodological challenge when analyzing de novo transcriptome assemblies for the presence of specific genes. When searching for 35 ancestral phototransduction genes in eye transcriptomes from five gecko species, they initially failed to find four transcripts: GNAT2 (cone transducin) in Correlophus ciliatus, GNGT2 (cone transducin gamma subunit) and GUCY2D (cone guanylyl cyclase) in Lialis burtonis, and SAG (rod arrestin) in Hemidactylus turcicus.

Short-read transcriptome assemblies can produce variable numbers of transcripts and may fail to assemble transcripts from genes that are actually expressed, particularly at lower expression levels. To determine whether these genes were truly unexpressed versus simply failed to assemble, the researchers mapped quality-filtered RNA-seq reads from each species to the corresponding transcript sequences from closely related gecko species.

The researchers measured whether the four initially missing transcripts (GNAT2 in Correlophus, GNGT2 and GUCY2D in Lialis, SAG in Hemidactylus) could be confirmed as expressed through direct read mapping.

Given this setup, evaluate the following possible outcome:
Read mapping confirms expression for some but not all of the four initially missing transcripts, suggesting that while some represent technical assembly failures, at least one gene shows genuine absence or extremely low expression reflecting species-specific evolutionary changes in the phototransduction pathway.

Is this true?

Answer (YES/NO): NO